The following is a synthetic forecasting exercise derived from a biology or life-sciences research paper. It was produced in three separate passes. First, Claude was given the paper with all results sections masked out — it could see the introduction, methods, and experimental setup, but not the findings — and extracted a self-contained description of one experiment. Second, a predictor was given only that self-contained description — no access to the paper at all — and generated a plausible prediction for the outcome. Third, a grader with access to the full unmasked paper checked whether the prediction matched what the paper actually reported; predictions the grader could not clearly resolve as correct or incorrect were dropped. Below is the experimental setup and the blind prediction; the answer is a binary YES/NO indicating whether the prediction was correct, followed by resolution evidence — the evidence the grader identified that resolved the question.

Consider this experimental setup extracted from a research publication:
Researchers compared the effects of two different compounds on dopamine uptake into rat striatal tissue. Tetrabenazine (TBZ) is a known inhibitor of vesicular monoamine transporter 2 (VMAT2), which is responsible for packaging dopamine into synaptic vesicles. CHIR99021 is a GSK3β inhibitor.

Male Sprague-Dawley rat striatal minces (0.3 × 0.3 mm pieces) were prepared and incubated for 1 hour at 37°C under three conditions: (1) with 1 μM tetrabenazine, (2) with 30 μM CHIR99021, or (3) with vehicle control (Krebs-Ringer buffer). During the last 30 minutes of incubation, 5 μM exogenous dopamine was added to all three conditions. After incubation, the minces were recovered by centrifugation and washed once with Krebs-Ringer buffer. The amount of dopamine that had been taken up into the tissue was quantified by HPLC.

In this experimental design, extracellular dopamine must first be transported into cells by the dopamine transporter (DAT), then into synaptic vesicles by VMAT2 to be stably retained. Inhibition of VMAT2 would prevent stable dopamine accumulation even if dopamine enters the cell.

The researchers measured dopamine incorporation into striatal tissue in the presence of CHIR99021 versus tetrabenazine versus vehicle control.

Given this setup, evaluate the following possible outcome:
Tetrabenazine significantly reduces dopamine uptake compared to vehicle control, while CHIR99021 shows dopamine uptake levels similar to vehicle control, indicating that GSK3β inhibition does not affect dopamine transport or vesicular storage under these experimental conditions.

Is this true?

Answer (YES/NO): NO